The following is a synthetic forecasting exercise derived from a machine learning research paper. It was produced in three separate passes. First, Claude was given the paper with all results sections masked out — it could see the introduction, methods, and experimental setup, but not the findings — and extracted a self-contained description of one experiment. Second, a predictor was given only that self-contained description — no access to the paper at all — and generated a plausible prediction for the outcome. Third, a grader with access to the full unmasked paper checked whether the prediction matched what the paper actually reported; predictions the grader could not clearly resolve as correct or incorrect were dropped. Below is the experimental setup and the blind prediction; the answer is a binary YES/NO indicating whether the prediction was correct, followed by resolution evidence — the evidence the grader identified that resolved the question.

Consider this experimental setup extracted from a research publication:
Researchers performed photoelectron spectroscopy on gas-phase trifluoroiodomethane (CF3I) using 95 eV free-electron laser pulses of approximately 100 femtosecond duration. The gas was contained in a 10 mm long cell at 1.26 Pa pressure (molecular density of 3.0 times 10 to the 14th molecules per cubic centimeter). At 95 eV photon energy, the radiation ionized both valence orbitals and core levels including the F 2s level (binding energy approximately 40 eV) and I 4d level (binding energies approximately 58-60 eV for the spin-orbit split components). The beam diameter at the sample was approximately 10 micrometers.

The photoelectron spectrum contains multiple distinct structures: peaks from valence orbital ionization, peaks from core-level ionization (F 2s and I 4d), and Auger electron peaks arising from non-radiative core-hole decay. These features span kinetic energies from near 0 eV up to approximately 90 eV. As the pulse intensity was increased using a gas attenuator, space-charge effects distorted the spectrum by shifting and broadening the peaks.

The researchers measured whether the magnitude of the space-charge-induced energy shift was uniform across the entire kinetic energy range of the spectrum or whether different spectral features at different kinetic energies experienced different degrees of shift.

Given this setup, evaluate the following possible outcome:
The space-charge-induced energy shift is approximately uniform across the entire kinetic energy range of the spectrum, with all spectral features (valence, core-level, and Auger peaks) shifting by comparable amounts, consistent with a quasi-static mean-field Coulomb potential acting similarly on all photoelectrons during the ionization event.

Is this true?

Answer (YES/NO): NO